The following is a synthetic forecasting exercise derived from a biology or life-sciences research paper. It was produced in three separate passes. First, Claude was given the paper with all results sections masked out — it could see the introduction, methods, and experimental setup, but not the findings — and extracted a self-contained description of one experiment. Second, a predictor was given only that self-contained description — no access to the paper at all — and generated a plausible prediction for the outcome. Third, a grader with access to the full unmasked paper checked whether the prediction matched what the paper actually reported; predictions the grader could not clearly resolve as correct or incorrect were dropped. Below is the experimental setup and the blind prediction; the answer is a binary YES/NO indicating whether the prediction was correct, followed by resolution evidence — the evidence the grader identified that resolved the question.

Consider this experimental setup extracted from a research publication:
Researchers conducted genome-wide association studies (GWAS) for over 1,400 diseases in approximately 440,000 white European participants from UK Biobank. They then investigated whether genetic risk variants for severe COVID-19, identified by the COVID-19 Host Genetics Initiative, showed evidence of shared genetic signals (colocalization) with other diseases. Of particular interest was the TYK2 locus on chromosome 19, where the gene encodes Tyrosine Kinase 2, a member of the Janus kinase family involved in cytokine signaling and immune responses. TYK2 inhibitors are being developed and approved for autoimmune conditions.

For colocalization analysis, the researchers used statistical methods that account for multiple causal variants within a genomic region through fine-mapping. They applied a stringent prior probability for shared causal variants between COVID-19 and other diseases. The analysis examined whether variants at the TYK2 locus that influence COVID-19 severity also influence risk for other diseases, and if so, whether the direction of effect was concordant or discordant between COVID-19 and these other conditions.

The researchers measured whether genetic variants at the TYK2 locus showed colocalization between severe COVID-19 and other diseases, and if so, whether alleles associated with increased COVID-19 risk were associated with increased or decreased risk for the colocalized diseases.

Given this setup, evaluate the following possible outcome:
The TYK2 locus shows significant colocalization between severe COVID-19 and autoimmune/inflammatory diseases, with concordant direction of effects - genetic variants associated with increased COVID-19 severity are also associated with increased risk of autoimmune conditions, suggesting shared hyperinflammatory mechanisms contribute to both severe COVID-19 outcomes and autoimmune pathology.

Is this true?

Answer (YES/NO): NO